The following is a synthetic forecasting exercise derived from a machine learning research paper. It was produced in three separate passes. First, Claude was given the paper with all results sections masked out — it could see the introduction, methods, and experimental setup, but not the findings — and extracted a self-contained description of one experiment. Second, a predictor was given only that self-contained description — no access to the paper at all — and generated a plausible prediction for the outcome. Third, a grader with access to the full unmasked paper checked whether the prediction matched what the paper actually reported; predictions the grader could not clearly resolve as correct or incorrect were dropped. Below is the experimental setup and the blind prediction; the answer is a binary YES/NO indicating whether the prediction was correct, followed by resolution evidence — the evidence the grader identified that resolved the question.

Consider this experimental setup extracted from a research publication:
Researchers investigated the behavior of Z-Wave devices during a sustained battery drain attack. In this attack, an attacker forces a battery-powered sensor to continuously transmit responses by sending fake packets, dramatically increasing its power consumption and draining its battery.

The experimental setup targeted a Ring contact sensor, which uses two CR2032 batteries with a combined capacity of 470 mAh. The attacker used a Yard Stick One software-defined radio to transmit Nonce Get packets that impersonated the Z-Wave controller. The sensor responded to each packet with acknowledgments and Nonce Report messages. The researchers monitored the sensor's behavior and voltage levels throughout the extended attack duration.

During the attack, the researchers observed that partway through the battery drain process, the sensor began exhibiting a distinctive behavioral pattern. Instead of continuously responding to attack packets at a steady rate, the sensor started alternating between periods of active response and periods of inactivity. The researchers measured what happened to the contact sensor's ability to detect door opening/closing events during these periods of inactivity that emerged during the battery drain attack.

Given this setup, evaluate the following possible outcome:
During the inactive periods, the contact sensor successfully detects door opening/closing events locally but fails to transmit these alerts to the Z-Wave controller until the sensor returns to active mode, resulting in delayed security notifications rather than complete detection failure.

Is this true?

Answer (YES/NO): NO